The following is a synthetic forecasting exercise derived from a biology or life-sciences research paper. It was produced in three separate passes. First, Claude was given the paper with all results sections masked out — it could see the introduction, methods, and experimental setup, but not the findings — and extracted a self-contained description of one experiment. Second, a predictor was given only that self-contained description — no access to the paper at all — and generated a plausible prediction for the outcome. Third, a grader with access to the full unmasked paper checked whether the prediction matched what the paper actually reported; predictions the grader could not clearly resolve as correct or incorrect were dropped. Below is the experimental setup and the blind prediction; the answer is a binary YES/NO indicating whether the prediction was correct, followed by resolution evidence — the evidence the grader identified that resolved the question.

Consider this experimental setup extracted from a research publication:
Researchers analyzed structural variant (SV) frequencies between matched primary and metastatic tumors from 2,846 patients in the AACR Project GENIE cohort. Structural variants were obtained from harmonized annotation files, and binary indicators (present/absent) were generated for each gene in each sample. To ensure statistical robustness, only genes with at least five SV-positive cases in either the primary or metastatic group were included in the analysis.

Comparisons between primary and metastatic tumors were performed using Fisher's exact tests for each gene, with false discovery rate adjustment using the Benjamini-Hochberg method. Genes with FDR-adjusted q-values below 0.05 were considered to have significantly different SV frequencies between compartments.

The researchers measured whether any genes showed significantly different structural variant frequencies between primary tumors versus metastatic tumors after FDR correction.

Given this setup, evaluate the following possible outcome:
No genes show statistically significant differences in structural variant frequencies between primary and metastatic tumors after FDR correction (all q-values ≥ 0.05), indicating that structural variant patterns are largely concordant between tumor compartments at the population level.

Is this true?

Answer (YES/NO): NO